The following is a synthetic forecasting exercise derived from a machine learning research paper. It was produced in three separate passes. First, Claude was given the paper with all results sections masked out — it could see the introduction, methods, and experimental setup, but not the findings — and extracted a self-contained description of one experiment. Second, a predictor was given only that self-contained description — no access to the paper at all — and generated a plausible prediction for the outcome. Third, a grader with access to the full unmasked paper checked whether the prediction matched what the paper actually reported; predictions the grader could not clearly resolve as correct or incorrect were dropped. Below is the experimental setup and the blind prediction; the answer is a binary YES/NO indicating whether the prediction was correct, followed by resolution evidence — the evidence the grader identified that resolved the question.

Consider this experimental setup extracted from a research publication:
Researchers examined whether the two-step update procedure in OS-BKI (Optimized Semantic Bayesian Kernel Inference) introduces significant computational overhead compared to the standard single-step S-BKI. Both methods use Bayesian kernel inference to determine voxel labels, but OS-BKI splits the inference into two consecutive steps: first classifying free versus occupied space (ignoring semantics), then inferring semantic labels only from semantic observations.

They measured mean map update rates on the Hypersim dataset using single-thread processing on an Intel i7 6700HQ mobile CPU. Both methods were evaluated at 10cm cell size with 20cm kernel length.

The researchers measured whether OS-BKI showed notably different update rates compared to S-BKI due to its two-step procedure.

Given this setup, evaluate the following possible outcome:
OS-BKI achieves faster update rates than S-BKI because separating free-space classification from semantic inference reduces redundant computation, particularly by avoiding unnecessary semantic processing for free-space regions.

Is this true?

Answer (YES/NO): NO